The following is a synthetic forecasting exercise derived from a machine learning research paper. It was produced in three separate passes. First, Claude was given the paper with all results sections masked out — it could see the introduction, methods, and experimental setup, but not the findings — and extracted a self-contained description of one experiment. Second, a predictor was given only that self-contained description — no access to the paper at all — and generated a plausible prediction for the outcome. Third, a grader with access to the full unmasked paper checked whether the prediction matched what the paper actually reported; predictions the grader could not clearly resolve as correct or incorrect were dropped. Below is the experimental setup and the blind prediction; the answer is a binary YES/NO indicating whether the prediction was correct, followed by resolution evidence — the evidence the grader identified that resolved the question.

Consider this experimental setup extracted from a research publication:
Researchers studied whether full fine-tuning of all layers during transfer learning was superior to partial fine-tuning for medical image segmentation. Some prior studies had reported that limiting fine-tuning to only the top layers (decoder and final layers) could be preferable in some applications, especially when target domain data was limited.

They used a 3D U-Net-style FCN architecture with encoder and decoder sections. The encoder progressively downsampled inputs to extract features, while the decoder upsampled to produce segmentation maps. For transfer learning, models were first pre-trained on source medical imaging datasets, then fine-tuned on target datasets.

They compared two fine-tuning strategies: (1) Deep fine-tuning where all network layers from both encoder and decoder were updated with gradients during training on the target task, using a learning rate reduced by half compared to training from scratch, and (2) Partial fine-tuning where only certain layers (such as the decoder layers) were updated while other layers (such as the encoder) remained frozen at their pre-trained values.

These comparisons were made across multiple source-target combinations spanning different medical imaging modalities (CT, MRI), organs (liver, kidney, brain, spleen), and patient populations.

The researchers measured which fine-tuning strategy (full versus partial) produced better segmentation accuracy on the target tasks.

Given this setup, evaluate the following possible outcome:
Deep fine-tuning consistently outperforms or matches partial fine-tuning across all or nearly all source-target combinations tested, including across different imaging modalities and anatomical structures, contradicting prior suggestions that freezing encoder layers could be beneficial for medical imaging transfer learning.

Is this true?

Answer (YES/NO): YES